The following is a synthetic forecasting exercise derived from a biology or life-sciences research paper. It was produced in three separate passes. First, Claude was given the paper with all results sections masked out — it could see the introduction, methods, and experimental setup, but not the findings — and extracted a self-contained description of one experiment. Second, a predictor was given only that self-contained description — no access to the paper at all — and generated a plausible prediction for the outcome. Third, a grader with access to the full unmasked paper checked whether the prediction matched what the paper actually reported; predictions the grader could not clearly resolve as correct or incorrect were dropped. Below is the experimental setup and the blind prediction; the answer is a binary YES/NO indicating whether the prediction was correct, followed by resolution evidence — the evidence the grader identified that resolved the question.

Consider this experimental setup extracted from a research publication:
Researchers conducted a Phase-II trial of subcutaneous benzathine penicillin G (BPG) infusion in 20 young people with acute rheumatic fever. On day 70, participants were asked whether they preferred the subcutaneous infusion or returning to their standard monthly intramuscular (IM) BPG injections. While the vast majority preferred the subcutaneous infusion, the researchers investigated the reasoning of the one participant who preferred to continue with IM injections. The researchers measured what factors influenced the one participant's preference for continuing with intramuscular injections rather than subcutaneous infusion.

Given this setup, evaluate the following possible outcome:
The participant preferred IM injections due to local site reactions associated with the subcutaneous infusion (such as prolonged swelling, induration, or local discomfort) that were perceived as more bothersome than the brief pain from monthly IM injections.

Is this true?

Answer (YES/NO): NO